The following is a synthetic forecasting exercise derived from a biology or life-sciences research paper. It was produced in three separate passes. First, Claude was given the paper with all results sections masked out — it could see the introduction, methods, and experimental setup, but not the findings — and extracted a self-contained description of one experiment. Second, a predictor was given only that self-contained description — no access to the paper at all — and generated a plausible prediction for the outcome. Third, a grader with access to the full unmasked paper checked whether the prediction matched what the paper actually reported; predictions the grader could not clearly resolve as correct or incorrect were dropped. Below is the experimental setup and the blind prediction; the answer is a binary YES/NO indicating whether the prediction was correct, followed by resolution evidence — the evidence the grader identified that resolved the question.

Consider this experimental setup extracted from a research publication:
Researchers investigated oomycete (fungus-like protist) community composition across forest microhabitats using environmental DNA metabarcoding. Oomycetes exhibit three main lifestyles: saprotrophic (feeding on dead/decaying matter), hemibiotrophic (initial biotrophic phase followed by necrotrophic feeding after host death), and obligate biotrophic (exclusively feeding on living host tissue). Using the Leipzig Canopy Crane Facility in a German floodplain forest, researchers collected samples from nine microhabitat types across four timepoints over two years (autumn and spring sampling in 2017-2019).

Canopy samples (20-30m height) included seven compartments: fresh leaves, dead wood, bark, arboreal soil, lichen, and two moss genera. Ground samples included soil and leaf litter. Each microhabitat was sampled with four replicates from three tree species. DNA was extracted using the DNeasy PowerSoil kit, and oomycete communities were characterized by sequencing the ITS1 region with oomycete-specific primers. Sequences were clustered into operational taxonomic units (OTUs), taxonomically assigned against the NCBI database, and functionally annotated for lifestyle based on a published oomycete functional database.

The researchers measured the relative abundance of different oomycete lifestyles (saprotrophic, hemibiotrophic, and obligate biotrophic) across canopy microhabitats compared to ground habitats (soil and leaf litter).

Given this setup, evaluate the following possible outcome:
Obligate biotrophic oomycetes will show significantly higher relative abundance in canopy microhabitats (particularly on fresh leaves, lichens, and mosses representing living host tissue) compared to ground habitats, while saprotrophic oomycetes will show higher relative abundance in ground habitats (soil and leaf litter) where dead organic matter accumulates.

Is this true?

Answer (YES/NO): NO